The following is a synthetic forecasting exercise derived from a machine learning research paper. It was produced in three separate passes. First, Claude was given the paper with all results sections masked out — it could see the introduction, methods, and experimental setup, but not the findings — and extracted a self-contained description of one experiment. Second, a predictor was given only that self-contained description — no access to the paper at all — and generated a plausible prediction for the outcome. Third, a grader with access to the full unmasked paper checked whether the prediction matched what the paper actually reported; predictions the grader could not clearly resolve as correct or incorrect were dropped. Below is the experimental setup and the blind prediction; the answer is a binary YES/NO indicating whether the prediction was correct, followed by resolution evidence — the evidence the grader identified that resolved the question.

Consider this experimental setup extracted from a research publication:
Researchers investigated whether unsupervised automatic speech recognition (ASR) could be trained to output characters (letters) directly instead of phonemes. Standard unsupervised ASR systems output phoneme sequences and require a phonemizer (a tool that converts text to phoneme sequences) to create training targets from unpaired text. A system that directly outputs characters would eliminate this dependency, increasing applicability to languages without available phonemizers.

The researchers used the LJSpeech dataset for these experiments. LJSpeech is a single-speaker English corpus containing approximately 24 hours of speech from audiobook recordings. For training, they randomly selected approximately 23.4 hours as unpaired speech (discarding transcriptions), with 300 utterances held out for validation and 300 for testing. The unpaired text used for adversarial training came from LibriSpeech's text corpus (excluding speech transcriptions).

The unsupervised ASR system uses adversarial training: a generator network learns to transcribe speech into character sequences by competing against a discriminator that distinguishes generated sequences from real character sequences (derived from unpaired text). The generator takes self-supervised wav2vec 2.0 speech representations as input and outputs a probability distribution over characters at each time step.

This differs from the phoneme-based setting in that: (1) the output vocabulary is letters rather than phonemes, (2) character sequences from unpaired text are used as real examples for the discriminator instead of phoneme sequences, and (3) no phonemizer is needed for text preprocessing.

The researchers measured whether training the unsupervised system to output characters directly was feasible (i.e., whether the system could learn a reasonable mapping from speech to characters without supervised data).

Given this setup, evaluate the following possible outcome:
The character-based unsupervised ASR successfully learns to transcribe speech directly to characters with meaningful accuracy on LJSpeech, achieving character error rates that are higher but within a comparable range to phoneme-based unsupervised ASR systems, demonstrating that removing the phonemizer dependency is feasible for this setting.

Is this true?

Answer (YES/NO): NO